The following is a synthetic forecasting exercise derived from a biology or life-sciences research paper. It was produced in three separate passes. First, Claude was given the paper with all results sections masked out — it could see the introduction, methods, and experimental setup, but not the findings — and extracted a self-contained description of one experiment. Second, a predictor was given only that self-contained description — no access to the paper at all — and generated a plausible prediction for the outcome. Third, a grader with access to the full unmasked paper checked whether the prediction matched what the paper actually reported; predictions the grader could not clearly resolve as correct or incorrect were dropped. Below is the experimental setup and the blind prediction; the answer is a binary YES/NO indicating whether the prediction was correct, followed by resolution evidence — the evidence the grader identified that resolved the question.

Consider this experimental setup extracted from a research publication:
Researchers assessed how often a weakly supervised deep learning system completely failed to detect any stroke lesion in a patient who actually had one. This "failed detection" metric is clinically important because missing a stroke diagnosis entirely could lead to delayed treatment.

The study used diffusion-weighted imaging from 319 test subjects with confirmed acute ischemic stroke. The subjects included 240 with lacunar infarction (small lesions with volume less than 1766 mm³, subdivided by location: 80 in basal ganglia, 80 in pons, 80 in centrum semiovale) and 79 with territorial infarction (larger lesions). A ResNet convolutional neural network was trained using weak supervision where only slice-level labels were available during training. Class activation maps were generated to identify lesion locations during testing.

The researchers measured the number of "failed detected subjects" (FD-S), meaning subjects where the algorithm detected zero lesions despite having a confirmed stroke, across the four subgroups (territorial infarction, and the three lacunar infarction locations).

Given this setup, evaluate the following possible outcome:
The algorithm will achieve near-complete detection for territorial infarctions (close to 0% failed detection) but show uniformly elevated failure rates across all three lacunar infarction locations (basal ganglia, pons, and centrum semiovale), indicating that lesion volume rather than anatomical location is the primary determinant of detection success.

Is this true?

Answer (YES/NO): NO